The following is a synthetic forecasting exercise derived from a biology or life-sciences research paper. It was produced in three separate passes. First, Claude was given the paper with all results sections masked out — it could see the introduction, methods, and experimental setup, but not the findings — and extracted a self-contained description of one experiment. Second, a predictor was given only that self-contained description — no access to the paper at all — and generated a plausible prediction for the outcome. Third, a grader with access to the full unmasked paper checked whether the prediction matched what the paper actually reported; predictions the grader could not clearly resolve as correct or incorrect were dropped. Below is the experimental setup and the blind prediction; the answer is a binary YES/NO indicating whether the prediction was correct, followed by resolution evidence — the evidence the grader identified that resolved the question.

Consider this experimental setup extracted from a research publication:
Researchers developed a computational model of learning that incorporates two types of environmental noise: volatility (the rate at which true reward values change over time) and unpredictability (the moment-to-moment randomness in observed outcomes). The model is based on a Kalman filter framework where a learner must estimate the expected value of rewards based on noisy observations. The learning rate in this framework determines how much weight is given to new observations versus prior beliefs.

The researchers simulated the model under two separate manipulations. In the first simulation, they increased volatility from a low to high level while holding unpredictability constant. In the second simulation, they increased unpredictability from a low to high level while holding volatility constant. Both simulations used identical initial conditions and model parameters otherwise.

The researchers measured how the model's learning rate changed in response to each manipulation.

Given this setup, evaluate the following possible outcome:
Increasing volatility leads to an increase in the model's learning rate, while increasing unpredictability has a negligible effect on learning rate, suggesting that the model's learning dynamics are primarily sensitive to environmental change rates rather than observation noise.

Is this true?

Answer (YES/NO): NO